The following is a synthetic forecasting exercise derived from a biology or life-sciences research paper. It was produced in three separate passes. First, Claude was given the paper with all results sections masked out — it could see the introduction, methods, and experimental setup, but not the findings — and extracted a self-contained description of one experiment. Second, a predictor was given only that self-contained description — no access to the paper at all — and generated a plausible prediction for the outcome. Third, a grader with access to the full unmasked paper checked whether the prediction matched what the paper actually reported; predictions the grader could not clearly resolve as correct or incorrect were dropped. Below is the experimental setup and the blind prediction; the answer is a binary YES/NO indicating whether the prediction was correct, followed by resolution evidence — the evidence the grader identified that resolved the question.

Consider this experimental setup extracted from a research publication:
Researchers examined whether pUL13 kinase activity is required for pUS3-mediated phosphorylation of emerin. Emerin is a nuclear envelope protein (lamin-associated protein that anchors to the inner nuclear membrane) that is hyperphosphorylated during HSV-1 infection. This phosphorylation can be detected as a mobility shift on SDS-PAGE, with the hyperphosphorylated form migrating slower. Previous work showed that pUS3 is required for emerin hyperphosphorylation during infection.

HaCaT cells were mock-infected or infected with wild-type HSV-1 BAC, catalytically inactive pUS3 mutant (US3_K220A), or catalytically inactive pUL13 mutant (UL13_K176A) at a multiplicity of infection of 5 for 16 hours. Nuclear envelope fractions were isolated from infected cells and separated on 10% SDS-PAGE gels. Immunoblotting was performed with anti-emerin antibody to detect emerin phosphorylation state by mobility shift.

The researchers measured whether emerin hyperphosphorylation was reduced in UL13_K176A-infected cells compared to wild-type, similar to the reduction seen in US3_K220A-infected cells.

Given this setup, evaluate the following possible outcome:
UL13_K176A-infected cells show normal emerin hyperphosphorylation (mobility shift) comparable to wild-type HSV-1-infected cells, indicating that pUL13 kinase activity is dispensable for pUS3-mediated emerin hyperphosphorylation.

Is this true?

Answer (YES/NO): YES